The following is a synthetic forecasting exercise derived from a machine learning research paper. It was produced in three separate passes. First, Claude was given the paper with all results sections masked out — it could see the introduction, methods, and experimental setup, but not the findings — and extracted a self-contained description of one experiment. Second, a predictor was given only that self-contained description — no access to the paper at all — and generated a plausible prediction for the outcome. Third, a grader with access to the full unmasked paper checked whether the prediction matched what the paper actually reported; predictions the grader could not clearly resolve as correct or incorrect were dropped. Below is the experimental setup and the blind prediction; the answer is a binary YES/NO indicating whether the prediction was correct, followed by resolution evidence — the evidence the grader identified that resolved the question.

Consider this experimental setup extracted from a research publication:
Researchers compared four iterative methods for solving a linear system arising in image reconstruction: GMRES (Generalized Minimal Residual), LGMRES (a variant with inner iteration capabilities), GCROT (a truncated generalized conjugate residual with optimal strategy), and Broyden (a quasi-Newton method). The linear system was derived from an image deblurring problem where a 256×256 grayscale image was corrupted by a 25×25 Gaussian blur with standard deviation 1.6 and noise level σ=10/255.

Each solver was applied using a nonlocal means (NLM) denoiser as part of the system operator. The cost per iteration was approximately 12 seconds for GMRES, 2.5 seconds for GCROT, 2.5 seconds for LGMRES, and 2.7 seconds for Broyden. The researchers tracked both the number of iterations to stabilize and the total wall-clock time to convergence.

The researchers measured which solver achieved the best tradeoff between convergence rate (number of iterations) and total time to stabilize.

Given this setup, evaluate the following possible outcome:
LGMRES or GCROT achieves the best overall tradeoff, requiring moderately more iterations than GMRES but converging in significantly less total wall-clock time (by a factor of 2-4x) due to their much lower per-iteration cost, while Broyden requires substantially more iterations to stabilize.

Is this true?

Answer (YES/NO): YES